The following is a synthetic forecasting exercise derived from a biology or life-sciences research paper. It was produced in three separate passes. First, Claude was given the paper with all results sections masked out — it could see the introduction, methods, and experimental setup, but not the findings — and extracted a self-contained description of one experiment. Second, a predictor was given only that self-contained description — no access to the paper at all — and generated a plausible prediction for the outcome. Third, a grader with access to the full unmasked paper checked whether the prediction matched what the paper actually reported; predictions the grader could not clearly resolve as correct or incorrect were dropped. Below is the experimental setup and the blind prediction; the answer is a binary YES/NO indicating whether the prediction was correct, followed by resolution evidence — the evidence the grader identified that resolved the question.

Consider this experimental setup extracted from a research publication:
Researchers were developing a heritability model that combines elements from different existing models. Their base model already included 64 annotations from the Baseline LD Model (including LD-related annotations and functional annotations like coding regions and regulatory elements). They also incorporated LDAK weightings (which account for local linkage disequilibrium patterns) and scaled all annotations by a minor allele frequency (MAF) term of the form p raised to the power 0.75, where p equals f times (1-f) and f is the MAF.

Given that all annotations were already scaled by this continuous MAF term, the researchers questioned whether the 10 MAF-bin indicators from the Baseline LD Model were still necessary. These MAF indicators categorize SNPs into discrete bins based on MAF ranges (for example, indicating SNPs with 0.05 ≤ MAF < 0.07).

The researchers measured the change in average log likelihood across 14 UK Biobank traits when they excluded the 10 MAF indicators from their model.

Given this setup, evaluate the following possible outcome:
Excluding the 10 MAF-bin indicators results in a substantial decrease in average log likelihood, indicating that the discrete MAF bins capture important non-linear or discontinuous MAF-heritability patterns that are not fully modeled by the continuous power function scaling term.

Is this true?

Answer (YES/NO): NO